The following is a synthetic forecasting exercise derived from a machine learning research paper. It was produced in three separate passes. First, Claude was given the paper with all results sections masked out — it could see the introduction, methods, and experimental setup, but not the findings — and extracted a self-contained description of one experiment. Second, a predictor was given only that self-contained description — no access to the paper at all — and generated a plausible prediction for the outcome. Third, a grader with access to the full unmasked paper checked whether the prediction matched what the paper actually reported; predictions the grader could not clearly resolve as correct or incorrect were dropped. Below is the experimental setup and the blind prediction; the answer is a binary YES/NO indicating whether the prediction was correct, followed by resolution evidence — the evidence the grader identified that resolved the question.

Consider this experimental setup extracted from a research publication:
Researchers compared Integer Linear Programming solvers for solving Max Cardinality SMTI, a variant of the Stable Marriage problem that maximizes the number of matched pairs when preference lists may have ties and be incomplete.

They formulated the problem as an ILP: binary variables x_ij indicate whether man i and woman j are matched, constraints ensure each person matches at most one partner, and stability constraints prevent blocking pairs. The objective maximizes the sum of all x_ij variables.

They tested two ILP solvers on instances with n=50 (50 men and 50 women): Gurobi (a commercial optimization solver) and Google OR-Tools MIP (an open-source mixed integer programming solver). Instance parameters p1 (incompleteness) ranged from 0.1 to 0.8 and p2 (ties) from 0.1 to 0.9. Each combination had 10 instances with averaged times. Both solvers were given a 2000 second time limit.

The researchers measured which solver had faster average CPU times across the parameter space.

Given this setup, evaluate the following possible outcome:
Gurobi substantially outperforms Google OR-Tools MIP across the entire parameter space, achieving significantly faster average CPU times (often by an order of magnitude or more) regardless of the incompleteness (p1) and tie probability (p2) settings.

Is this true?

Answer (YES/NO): NO